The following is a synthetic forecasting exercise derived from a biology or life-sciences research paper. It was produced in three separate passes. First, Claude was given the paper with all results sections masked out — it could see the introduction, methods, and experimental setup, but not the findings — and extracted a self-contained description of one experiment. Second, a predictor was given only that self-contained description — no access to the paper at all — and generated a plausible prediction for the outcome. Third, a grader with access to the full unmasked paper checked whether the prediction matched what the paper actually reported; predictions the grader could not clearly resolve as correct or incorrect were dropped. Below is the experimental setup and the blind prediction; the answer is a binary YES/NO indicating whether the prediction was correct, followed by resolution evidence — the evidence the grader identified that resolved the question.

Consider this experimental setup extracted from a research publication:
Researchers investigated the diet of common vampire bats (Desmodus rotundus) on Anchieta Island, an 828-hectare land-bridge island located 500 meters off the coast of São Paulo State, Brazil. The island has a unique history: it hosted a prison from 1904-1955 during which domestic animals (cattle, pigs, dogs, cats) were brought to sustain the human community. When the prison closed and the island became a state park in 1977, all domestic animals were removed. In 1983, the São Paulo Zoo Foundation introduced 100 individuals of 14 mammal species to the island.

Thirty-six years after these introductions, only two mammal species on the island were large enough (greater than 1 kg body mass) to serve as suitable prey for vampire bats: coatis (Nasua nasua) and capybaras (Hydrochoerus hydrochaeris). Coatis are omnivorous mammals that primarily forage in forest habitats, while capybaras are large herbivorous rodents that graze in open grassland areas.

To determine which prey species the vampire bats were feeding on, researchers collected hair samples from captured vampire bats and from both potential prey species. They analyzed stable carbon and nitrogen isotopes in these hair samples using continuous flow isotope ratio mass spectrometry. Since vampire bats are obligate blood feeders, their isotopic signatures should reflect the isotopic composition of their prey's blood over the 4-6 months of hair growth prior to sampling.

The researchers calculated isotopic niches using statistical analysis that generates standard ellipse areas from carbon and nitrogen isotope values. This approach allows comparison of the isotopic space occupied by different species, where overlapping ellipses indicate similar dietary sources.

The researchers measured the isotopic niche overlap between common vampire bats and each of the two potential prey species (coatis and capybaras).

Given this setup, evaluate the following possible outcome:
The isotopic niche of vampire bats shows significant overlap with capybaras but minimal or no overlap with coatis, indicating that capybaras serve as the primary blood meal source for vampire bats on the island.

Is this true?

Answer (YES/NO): YES